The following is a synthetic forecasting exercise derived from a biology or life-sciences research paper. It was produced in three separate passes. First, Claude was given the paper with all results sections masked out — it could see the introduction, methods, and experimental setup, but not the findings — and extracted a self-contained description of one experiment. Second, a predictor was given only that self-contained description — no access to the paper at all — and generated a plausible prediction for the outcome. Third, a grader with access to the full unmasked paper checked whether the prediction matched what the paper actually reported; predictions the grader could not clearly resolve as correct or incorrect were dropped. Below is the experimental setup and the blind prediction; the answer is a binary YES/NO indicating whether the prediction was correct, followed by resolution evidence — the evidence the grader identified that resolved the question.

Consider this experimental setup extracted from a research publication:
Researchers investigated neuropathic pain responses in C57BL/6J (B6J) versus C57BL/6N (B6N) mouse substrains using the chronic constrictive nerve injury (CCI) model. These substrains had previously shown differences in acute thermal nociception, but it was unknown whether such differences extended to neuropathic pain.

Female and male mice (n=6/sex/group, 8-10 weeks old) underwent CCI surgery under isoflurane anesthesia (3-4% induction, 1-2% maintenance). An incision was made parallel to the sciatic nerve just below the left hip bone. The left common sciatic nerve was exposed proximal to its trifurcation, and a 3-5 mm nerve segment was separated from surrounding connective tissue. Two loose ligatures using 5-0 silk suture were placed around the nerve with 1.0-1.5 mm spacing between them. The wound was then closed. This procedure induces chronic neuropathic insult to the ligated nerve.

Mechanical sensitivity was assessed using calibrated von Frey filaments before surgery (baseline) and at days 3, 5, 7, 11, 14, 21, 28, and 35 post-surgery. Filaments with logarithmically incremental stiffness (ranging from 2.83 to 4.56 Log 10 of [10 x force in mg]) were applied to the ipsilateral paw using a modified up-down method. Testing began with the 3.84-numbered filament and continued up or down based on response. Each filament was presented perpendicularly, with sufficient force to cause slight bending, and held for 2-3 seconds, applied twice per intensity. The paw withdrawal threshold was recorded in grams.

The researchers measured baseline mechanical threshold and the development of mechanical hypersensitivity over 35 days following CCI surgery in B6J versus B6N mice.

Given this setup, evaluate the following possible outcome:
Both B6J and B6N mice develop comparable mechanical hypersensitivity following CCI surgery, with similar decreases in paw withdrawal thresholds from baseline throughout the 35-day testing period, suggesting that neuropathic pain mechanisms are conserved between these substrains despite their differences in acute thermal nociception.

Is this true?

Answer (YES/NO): YES